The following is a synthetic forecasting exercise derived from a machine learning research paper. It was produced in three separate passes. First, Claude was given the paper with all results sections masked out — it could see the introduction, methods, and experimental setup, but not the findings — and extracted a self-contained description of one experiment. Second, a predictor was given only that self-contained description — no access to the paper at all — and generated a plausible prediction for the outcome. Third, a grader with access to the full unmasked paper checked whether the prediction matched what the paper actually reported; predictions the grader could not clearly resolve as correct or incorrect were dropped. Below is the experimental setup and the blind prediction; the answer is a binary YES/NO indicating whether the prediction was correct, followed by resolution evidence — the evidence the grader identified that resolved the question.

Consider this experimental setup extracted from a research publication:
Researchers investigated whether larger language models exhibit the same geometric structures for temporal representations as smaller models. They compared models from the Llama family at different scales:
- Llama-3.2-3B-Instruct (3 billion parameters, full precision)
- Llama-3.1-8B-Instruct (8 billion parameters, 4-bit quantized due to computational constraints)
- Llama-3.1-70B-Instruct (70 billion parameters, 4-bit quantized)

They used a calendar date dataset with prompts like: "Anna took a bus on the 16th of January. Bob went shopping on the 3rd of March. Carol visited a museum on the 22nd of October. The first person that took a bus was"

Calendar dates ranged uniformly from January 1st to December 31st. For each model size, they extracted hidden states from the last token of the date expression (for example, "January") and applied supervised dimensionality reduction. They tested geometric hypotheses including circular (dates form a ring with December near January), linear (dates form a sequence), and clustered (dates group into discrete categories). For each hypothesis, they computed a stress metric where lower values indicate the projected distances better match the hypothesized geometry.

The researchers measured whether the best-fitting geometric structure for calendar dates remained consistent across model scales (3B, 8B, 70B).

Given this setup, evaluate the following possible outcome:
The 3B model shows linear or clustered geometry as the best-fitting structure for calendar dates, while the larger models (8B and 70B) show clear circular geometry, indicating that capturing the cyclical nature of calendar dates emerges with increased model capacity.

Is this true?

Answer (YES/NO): NO